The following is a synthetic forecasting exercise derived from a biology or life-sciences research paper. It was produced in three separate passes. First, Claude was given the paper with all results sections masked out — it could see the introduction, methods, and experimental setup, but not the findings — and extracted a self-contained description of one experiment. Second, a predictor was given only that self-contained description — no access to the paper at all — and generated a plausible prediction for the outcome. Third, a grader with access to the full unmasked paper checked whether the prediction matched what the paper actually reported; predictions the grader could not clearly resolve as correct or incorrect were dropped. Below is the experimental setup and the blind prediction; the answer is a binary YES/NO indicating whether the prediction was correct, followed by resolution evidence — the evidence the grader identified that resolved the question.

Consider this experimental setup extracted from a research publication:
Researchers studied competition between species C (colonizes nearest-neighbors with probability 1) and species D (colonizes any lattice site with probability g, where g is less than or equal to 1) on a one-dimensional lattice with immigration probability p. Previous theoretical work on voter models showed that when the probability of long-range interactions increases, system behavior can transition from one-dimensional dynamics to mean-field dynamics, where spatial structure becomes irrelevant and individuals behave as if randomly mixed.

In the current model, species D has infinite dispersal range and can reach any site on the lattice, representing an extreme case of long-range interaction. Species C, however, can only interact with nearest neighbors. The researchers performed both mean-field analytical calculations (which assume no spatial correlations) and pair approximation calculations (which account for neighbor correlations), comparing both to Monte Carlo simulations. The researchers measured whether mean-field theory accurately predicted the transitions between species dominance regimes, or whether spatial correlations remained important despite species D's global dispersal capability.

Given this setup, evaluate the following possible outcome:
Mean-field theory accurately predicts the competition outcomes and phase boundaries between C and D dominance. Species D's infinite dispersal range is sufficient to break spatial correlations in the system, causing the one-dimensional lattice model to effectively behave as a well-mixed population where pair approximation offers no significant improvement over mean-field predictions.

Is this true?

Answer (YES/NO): NO